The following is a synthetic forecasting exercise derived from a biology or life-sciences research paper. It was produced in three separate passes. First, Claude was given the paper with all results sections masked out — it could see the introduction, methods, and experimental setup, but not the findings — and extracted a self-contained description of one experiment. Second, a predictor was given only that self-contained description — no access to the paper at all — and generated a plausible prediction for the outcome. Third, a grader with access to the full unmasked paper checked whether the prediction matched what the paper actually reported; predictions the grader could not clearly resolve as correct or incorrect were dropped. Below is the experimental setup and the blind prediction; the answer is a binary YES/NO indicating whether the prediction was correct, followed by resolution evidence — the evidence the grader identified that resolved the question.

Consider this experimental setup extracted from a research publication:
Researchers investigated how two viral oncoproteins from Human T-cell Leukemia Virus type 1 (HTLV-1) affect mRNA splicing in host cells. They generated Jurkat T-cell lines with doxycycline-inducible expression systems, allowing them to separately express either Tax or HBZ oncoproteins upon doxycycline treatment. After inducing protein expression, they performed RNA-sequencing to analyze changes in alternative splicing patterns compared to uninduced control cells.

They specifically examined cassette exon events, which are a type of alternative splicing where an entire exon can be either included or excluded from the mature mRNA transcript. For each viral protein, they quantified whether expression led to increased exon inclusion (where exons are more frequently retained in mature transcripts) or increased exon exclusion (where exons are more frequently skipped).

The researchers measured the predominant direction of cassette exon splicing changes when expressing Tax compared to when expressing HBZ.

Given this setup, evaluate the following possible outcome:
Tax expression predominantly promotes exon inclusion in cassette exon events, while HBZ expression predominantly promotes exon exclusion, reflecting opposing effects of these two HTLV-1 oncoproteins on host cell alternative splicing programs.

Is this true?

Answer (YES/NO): YES